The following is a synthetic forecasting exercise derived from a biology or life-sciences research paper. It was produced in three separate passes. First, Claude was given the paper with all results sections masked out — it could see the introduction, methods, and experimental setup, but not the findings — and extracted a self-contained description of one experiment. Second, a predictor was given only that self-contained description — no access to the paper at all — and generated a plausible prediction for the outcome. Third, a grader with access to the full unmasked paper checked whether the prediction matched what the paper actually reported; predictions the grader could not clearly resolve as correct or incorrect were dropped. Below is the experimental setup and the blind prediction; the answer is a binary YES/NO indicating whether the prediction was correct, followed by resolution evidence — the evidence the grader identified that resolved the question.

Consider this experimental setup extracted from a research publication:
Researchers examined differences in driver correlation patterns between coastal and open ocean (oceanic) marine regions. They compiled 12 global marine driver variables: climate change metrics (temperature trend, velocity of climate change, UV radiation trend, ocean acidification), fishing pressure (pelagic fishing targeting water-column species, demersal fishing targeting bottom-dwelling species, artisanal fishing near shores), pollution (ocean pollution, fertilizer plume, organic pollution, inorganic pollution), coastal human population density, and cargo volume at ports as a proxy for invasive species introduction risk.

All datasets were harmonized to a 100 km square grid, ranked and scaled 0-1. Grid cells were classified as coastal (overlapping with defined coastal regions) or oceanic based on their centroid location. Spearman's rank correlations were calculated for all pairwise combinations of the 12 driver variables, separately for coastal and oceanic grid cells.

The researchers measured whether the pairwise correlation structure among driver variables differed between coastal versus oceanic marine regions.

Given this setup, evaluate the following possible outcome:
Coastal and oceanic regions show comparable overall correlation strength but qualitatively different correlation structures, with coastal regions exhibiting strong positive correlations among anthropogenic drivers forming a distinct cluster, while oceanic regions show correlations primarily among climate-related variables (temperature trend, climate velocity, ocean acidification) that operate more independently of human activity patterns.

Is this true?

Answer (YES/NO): NO